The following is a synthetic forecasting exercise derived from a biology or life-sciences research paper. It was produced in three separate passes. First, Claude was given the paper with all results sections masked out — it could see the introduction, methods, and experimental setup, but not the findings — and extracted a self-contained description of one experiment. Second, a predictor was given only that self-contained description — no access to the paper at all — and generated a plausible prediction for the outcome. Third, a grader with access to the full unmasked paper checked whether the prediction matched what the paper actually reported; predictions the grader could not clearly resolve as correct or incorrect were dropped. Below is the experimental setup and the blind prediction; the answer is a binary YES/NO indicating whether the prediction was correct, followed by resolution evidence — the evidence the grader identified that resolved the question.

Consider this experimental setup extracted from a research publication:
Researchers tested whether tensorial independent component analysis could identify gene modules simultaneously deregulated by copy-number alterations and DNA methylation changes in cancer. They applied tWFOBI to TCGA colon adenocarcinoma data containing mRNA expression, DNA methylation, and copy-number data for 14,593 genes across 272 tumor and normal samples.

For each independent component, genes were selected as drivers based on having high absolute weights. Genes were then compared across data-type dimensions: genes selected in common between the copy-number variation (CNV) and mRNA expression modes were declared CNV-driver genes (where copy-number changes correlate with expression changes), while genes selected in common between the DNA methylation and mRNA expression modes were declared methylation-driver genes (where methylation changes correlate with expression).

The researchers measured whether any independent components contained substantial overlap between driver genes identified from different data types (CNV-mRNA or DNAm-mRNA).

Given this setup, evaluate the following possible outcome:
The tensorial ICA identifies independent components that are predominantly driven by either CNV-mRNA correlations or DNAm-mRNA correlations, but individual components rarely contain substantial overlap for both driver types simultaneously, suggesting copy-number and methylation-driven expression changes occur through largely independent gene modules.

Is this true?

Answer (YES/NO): NO